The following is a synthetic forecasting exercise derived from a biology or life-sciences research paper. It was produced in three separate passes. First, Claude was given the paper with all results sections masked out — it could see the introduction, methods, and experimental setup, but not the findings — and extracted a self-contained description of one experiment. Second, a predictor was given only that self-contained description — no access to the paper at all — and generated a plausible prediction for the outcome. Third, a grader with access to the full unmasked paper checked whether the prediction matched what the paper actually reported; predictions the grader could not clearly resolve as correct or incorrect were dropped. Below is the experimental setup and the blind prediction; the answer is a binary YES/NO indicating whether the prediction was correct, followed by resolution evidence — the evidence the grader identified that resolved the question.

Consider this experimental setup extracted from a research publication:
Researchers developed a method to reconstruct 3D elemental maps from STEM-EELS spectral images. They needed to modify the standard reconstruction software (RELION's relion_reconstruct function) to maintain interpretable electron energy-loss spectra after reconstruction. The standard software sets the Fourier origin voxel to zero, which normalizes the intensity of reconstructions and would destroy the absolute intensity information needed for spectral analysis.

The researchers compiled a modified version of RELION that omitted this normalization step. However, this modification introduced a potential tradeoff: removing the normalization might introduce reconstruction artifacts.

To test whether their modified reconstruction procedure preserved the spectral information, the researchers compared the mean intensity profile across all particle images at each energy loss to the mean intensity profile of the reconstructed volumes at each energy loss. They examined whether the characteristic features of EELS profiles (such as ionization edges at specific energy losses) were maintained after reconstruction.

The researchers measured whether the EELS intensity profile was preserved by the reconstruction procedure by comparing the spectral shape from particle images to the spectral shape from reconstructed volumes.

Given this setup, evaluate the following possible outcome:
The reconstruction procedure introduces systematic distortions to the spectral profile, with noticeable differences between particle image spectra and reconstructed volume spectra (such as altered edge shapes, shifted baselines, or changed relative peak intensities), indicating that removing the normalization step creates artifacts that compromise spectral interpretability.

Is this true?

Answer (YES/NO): NO